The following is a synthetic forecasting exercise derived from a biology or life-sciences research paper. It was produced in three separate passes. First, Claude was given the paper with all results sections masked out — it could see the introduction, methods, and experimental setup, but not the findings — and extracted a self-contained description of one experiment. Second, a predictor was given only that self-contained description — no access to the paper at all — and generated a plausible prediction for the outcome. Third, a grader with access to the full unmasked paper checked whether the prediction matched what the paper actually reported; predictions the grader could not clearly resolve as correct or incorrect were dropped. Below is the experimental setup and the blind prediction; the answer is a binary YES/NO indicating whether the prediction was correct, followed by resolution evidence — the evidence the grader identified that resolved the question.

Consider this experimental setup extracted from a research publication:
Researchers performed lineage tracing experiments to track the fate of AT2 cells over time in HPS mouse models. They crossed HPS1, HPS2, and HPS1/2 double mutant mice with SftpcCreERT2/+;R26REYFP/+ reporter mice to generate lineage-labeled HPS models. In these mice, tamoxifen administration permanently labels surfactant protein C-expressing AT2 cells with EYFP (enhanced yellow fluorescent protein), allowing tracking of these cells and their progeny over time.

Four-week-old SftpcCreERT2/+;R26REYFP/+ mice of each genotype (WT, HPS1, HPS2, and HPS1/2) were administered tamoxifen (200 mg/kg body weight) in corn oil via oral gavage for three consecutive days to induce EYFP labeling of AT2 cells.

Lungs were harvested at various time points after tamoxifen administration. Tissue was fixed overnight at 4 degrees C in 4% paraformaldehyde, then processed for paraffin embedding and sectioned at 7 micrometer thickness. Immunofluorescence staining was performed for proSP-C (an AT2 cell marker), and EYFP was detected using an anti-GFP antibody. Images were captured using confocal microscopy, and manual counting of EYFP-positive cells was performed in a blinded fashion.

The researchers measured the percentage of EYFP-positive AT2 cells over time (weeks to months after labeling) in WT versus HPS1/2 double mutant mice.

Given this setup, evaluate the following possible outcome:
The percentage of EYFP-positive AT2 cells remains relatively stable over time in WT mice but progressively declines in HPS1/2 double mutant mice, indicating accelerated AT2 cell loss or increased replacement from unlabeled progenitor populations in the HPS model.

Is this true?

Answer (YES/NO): NO